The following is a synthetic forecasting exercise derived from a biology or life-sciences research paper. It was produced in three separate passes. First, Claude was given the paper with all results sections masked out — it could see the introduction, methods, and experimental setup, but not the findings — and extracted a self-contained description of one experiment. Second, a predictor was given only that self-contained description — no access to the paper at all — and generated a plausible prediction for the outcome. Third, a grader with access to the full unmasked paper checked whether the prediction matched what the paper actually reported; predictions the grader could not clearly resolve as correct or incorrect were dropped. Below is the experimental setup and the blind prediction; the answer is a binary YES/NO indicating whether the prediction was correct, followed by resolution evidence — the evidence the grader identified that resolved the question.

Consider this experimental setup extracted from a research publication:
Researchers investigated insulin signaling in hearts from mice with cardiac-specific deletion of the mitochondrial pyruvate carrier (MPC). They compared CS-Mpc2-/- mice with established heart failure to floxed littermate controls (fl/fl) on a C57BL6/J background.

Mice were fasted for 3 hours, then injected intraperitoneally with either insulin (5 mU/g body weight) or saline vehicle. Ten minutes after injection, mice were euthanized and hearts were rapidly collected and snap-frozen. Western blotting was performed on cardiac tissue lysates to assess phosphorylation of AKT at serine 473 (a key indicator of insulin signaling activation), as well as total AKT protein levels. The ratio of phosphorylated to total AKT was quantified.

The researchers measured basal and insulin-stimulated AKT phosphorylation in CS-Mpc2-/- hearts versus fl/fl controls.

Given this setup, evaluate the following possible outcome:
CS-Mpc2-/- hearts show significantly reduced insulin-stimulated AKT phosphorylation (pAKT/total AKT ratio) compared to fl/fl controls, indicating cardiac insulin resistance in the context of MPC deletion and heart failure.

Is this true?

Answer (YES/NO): NO